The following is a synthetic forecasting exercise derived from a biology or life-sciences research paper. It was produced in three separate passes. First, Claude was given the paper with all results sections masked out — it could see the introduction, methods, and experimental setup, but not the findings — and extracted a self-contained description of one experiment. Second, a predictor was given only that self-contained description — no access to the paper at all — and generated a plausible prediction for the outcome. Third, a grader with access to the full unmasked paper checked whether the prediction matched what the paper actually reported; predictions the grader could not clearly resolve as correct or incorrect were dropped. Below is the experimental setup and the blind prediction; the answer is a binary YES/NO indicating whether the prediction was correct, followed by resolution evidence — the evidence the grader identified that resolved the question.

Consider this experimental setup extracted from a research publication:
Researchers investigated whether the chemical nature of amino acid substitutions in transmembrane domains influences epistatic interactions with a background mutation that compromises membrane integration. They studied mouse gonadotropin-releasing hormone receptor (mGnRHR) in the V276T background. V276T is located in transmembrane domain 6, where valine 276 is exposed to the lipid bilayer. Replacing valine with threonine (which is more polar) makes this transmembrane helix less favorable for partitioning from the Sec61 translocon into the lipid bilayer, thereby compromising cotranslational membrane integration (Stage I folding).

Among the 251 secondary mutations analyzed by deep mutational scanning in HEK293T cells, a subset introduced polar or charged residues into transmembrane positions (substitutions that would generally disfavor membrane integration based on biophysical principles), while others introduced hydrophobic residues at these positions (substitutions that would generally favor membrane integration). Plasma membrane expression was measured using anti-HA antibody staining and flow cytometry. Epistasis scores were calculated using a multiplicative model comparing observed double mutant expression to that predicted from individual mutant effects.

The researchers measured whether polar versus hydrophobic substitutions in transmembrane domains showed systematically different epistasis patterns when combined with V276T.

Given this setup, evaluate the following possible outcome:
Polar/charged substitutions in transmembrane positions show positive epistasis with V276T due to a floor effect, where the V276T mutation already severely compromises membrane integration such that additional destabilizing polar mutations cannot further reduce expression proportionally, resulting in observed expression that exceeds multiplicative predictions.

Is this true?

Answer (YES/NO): NO